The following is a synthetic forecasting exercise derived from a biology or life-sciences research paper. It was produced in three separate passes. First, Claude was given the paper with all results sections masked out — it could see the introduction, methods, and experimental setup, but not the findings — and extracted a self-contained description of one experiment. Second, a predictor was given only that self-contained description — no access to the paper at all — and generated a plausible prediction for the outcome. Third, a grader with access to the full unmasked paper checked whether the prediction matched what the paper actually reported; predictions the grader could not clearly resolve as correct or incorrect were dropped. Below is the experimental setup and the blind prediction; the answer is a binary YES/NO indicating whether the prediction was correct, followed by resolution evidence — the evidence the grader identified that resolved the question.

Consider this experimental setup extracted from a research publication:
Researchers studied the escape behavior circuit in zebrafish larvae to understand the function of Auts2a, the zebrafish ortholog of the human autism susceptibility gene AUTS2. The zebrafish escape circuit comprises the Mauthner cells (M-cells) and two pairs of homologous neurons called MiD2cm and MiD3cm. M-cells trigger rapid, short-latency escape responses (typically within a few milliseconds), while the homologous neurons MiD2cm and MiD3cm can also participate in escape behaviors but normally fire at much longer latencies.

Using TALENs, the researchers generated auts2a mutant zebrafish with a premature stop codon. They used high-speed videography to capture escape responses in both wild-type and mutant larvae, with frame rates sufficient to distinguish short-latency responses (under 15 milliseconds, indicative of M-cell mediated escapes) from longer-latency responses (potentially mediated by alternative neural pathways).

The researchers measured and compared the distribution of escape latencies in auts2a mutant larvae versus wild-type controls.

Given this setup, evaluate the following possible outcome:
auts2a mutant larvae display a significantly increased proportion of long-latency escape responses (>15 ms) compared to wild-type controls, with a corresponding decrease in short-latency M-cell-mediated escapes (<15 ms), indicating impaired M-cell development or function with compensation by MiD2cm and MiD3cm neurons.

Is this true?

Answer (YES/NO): YES